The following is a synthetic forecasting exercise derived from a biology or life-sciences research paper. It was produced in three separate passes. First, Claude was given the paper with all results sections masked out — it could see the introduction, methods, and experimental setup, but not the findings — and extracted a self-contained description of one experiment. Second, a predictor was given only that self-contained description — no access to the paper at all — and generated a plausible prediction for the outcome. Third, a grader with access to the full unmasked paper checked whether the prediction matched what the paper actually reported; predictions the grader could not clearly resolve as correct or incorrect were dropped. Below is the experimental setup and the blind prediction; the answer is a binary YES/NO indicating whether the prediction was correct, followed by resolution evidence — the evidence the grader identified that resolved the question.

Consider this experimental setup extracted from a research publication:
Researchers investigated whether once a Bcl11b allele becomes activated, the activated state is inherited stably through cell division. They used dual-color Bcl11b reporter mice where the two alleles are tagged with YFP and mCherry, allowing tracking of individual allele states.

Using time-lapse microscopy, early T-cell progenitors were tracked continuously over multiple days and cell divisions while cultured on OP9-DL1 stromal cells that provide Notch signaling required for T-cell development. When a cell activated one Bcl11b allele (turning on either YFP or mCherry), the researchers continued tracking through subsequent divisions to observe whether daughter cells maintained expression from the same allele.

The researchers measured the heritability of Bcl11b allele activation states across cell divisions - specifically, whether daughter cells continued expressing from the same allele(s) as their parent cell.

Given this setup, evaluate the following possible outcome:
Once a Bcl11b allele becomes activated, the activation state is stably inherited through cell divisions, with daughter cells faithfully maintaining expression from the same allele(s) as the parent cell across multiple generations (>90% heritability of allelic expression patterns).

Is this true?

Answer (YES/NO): YES